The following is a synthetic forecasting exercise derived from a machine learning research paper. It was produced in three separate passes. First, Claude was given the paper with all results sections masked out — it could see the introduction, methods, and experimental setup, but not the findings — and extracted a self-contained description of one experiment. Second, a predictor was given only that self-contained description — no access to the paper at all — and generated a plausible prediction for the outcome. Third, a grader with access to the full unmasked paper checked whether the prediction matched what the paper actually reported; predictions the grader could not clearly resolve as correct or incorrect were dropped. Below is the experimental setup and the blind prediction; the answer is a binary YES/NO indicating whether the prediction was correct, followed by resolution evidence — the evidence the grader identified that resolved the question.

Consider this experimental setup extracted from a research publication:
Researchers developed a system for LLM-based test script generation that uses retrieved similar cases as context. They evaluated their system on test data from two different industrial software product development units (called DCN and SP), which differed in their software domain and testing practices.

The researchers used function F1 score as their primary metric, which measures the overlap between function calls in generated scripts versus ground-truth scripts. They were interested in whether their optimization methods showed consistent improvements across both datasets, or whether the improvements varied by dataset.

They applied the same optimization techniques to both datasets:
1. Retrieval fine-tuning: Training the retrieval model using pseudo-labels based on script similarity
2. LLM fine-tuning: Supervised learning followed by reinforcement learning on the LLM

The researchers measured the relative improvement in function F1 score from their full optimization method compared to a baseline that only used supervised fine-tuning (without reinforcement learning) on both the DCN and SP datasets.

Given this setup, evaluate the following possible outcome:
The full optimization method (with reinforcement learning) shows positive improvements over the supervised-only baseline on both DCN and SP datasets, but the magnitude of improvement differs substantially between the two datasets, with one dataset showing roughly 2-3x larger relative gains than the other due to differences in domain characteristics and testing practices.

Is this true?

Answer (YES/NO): YES